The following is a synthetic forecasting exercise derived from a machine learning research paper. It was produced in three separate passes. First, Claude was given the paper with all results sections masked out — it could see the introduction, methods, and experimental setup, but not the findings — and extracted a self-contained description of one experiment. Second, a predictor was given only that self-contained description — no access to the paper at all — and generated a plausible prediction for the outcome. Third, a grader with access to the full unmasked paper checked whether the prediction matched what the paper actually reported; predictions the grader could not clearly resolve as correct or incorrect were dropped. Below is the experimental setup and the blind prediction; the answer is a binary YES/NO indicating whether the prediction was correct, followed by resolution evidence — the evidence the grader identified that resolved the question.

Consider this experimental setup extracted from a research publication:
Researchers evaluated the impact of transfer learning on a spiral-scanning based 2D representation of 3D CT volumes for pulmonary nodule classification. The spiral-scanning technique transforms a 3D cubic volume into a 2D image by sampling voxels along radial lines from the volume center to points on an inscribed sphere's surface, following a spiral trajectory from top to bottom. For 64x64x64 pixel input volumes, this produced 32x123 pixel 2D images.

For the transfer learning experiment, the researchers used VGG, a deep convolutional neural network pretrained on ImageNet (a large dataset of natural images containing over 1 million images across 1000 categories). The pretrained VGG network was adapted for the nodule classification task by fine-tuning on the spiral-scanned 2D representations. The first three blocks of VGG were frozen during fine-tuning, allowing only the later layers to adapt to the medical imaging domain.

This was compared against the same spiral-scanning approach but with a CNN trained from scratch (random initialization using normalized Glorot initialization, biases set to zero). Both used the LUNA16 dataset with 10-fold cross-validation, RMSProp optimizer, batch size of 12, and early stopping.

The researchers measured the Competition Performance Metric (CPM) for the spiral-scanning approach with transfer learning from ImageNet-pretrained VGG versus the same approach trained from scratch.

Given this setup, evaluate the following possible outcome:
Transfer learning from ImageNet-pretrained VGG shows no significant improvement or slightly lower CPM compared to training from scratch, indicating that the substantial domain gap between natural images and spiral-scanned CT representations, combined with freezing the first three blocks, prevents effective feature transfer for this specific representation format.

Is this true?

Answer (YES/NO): NO